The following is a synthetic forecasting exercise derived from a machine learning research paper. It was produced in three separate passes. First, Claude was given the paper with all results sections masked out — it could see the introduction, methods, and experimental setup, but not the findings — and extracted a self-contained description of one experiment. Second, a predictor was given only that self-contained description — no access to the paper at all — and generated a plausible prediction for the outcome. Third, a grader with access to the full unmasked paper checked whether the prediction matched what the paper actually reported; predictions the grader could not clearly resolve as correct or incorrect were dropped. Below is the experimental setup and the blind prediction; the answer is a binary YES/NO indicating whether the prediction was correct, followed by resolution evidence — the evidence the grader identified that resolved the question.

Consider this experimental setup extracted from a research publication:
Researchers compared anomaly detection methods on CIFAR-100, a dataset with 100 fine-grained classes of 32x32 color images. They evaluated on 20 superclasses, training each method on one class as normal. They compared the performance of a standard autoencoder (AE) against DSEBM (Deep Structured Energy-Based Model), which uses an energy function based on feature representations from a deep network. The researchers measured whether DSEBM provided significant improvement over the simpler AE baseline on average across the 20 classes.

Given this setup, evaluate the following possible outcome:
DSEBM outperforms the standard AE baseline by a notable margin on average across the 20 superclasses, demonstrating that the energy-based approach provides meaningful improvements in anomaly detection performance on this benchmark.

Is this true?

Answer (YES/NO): YES